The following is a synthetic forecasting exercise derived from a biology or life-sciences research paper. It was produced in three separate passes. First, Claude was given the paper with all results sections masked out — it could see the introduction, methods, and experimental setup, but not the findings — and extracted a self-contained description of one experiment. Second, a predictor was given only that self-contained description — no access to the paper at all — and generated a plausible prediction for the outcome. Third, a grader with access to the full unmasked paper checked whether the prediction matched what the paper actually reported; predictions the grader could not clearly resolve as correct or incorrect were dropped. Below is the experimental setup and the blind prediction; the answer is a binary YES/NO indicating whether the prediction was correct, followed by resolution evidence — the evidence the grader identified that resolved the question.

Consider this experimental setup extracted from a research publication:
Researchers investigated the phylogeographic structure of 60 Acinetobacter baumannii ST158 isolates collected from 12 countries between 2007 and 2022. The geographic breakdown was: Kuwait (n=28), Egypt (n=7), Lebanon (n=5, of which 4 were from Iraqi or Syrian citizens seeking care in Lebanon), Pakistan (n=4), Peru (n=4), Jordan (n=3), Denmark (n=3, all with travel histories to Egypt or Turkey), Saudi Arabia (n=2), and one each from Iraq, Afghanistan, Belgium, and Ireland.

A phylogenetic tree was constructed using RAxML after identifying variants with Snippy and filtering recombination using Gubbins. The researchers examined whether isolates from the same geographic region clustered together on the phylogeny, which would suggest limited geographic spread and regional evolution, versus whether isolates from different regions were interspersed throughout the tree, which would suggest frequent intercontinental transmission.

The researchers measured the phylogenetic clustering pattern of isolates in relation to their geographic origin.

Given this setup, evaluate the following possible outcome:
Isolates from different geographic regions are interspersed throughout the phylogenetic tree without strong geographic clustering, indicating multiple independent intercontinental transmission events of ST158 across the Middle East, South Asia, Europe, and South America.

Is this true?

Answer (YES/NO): NO